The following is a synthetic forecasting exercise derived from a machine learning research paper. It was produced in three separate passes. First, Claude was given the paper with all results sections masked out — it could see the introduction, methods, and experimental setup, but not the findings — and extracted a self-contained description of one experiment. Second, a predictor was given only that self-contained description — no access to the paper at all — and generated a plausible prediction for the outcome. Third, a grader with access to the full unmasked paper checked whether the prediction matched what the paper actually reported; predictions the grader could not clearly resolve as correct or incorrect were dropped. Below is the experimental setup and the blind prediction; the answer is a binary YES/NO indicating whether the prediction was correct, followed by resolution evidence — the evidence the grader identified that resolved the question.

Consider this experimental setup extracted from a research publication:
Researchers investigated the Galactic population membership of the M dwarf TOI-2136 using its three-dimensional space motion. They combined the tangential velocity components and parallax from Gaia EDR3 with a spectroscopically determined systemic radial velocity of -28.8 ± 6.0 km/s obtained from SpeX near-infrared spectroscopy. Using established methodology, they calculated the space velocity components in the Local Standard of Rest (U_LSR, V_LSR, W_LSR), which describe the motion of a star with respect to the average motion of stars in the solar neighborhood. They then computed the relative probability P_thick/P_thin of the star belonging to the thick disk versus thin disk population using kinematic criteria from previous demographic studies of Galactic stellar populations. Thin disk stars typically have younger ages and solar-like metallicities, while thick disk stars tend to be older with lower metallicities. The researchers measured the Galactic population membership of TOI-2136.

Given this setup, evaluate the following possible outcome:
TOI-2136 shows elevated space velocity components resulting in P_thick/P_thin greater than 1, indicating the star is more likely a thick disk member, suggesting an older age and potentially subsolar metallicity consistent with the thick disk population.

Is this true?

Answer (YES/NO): NO